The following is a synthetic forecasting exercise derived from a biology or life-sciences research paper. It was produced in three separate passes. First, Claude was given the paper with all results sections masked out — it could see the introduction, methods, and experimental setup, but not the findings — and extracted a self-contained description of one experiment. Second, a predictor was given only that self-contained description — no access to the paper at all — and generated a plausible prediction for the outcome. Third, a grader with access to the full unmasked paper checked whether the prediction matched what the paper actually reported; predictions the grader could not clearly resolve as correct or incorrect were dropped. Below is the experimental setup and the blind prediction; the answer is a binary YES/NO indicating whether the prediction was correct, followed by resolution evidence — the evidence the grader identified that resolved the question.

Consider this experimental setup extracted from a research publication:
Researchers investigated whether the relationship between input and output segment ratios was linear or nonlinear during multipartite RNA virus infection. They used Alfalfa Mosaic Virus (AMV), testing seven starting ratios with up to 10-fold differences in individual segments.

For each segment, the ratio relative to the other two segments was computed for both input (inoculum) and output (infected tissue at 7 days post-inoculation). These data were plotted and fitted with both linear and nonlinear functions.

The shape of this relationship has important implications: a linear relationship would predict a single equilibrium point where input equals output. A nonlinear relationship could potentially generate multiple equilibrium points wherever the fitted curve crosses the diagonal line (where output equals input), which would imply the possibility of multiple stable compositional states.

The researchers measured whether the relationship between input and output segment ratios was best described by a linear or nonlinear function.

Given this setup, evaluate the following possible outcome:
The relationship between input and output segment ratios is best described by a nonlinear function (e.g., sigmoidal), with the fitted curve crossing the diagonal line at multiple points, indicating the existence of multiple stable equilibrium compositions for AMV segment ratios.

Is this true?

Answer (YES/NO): NO